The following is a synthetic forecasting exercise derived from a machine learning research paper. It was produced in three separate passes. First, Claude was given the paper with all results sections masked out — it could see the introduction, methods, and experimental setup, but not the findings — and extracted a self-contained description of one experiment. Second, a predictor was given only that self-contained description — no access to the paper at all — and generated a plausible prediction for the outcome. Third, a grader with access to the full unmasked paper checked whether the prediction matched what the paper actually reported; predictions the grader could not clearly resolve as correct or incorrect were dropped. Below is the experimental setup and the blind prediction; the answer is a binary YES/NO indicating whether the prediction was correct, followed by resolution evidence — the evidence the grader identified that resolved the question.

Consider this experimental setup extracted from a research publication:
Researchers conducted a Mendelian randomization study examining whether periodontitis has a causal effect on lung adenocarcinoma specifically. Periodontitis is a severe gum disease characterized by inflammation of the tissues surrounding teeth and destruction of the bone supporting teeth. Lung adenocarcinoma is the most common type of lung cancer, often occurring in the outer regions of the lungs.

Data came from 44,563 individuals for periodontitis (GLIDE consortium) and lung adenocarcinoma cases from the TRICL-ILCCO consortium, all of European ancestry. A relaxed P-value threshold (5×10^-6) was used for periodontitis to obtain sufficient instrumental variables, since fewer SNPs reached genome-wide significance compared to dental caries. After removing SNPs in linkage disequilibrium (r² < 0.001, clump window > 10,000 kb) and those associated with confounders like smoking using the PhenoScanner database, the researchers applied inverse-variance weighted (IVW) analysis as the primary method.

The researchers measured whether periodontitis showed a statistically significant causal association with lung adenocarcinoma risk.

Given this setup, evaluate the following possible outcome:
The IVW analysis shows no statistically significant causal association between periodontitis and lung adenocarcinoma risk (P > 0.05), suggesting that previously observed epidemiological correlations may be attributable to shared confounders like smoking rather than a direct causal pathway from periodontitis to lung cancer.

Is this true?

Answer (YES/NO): YES